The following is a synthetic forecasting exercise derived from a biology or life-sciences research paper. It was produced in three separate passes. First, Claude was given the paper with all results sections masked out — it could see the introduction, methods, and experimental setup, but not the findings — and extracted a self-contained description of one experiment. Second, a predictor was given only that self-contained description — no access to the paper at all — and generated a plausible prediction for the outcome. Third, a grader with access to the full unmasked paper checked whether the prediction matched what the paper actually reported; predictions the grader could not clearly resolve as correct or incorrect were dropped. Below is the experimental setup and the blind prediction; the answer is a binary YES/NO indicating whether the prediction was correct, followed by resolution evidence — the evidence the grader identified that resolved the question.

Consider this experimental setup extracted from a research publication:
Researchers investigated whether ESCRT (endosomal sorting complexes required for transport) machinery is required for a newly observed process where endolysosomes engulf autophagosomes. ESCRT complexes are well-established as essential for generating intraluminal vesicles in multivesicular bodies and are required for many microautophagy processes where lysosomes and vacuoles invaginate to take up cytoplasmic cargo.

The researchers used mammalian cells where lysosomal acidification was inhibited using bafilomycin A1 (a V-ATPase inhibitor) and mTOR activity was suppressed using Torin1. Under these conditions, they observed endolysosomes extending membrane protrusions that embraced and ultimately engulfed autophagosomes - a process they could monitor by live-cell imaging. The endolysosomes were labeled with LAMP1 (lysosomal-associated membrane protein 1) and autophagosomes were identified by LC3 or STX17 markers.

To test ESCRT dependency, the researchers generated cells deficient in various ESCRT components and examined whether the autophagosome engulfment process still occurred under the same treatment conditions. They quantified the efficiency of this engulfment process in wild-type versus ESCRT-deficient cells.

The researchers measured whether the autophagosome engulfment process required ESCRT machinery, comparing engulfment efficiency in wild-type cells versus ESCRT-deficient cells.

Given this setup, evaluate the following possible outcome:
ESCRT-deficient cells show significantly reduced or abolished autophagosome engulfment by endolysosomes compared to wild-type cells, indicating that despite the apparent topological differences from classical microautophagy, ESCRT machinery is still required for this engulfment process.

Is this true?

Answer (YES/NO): NO